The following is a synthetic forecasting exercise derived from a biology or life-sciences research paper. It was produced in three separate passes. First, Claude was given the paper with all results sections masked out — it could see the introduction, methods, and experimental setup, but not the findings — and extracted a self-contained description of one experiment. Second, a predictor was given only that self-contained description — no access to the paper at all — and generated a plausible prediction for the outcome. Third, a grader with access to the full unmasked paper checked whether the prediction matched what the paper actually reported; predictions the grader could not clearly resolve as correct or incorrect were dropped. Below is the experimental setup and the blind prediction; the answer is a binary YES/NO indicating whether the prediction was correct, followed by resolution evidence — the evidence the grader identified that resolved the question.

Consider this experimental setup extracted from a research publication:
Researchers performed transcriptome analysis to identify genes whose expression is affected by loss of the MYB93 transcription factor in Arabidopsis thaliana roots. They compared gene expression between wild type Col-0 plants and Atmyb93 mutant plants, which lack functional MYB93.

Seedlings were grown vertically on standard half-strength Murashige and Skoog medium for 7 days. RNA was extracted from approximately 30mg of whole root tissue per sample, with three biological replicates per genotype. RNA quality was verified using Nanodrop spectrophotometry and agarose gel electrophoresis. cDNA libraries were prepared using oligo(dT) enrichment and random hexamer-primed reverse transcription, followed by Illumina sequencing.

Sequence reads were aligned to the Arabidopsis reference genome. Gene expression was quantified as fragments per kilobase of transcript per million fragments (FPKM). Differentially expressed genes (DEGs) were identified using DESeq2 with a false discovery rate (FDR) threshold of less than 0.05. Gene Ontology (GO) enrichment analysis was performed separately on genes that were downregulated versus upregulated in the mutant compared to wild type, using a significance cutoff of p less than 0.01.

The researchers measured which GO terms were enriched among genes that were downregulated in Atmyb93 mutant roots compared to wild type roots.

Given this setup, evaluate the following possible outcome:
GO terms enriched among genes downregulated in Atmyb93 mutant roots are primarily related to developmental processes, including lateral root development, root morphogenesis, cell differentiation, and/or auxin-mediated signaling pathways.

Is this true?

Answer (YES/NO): NO